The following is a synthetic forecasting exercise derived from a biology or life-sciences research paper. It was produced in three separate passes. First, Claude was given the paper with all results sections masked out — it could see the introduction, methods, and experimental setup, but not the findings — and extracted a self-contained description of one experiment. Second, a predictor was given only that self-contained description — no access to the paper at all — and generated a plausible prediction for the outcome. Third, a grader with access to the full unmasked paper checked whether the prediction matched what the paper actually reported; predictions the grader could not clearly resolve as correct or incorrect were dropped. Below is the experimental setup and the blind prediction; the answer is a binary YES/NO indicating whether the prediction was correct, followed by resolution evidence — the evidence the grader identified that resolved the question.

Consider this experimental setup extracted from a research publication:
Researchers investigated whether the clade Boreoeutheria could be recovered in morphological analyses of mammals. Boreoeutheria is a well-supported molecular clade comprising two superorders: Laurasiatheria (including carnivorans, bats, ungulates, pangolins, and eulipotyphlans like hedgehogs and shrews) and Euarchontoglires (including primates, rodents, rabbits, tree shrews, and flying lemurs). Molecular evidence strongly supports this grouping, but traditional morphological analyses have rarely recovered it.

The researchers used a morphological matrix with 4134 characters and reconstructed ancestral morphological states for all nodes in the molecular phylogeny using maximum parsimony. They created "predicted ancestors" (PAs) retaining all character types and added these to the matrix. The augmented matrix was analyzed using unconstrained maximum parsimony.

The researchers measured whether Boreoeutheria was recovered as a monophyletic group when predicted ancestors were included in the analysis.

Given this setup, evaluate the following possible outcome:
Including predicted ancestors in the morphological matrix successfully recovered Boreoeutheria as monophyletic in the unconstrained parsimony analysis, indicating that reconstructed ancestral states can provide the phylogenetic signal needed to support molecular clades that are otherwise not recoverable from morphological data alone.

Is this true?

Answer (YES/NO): YES